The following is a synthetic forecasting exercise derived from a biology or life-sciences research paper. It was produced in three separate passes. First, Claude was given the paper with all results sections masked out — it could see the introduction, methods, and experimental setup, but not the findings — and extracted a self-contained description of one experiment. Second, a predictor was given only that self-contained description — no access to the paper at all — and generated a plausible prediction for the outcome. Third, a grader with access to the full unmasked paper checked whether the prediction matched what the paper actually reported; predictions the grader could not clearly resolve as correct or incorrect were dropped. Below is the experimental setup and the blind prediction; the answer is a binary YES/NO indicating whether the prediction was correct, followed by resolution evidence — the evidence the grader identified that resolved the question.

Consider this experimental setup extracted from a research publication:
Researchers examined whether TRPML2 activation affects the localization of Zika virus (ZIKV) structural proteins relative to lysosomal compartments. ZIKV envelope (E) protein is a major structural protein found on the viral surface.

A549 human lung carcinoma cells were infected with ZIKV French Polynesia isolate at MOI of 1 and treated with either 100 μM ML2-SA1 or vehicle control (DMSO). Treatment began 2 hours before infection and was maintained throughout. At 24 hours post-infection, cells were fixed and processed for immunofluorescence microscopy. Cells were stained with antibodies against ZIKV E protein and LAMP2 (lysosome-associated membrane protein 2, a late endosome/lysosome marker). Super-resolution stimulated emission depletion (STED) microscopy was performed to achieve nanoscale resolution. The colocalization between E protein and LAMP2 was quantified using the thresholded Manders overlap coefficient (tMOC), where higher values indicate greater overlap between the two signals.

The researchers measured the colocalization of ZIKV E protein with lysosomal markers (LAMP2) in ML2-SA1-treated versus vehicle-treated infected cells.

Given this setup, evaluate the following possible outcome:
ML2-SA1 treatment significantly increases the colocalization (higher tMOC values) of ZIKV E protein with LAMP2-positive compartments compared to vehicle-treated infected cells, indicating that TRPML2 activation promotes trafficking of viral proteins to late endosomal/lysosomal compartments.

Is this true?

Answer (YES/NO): NO